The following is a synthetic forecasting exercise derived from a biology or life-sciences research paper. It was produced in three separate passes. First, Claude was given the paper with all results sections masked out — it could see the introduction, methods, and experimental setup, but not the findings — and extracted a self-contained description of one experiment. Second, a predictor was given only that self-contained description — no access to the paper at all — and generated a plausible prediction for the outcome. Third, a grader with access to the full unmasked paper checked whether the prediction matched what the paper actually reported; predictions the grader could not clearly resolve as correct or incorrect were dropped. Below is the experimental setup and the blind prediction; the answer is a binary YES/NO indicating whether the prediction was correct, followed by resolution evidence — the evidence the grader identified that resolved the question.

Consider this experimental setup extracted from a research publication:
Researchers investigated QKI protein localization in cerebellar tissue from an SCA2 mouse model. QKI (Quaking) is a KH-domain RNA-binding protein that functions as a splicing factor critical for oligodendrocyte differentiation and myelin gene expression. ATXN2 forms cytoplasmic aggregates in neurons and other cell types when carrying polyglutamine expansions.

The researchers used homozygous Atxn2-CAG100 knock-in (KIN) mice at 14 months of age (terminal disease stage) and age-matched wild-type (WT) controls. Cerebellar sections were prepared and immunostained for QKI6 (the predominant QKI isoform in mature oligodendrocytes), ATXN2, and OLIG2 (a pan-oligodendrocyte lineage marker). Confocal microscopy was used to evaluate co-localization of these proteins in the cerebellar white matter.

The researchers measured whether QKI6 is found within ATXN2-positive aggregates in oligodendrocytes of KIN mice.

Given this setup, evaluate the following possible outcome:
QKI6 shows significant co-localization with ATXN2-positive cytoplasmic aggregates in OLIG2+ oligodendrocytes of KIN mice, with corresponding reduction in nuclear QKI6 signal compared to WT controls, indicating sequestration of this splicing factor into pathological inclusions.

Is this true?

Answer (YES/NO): NO